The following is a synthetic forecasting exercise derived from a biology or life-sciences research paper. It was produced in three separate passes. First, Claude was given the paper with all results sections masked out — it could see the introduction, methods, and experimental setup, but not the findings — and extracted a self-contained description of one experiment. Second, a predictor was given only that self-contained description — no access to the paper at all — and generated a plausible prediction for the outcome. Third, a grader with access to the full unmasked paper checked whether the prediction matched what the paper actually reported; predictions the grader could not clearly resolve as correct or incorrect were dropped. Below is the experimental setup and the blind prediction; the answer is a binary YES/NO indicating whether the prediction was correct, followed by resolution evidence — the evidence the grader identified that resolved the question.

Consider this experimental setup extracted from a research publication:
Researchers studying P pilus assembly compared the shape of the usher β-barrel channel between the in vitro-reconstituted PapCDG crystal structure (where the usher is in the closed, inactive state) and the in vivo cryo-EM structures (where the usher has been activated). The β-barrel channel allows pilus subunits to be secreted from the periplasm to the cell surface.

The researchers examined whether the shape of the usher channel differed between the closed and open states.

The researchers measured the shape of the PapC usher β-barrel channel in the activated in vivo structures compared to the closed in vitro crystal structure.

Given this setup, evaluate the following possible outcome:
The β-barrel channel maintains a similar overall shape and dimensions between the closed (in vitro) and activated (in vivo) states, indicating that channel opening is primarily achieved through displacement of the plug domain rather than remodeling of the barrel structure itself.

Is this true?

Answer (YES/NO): NO